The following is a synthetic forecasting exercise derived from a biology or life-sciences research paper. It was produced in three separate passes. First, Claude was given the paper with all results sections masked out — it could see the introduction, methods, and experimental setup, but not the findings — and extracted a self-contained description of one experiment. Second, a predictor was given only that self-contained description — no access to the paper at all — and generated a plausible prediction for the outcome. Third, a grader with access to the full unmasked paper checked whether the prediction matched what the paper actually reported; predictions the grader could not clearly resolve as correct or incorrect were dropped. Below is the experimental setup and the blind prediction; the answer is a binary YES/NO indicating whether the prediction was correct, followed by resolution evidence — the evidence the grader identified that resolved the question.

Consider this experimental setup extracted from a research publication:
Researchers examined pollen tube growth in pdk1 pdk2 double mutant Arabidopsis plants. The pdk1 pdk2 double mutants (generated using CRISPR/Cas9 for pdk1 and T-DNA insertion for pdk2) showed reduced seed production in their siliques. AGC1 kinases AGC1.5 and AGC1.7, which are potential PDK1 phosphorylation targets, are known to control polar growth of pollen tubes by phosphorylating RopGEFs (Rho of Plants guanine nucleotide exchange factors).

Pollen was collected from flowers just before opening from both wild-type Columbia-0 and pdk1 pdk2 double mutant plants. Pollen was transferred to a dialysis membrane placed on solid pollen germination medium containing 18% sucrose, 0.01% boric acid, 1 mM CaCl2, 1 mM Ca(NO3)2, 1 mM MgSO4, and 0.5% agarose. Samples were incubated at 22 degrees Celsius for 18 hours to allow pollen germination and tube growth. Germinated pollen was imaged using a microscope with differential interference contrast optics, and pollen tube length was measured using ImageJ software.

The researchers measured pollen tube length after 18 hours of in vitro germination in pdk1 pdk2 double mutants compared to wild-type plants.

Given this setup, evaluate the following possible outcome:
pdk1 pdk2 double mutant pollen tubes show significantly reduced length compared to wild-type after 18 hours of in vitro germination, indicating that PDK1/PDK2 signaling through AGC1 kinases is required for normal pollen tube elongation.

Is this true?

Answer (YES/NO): YES